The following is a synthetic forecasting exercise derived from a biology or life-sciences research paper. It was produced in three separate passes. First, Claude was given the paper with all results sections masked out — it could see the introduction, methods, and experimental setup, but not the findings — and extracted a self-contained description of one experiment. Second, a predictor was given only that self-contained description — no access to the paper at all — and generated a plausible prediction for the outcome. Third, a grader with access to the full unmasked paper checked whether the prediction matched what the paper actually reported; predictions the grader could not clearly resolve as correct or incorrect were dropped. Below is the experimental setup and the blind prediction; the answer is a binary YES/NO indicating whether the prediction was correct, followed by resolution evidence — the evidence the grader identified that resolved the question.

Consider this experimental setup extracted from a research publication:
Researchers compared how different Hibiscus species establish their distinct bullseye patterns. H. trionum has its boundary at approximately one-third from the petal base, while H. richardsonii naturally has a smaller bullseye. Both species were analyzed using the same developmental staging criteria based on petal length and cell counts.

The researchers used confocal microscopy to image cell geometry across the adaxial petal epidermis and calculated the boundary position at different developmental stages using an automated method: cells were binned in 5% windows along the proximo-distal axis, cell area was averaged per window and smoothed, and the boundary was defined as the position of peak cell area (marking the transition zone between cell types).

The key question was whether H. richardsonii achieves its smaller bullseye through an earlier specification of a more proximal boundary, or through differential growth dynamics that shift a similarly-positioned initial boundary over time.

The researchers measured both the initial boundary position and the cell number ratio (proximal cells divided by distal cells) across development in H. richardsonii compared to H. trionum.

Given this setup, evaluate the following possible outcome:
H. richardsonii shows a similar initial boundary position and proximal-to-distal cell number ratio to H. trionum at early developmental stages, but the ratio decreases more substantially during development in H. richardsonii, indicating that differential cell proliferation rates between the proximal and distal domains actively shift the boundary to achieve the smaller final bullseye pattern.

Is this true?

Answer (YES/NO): NO